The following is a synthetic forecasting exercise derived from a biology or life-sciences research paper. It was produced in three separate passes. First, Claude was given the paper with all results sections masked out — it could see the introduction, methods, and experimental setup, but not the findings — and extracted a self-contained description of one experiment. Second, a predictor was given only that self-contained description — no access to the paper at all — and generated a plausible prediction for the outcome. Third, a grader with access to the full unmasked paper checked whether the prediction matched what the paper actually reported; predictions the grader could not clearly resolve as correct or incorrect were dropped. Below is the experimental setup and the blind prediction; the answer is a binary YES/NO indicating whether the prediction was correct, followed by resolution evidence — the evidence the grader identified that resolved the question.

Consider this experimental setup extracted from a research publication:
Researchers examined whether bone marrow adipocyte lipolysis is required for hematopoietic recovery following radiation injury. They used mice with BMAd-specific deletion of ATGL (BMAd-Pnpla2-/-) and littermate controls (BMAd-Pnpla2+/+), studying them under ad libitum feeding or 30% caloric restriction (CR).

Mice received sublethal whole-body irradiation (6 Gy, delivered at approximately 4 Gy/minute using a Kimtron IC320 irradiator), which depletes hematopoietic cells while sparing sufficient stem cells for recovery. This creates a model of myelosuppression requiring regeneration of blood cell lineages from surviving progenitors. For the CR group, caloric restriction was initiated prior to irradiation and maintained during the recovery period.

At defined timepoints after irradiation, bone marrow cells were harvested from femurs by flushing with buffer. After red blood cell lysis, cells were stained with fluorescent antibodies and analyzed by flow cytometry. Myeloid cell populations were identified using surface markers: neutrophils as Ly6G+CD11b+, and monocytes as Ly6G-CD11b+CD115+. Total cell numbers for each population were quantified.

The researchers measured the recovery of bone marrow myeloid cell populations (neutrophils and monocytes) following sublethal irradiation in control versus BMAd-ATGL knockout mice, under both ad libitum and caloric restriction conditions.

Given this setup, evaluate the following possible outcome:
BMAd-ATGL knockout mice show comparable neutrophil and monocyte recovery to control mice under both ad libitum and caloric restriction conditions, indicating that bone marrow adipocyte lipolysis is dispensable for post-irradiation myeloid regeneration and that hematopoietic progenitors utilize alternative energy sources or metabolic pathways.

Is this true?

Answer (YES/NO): NO